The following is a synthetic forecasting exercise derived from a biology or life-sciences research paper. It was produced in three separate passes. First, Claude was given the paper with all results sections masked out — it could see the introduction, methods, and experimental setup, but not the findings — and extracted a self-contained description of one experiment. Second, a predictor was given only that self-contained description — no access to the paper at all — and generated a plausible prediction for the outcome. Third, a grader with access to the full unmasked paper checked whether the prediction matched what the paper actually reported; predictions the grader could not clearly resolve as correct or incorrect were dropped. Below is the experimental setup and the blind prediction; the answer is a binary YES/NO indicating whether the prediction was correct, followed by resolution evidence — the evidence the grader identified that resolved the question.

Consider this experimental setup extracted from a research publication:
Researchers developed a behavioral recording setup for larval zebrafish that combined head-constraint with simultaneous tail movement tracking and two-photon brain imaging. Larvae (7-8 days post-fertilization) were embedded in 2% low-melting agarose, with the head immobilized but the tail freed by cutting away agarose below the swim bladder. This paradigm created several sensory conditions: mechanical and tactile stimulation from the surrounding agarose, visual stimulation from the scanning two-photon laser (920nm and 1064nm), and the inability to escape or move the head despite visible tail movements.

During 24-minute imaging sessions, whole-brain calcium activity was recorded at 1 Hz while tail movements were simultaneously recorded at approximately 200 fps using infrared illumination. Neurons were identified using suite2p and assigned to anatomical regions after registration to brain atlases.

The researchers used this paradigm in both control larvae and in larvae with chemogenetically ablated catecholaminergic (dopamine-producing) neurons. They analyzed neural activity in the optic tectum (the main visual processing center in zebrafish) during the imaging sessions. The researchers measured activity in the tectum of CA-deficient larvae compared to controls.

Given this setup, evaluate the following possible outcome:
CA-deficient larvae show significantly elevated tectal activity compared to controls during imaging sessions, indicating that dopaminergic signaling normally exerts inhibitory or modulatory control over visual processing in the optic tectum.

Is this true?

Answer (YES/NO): YES